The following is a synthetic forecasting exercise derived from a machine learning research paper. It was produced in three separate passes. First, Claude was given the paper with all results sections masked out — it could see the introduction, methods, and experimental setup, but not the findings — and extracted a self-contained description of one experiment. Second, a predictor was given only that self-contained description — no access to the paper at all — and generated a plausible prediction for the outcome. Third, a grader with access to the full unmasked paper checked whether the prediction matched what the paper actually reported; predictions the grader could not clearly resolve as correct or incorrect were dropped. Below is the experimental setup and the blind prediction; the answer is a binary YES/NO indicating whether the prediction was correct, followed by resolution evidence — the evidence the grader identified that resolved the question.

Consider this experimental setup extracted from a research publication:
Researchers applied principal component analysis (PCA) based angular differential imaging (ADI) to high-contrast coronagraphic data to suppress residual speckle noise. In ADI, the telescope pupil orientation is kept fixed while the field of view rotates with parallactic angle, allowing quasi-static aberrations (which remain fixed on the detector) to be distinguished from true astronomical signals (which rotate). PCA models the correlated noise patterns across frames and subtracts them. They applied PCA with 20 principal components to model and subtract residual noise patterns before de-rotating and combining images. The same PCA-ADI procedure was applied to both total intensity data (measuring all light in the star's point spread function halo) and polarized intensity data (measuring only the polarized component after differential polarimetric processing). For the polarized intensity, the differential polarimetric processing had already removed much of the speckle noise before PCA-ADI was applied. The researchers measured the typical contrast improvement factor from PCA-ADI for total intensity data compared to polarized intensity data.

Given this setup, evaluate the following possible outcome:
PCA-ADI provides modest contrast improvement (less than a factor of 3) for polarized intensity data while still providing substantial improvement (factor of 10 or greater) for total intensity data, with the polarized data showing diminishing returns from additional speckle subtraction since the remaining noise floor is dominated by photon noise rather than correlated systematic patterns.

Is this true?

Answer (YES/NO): NO